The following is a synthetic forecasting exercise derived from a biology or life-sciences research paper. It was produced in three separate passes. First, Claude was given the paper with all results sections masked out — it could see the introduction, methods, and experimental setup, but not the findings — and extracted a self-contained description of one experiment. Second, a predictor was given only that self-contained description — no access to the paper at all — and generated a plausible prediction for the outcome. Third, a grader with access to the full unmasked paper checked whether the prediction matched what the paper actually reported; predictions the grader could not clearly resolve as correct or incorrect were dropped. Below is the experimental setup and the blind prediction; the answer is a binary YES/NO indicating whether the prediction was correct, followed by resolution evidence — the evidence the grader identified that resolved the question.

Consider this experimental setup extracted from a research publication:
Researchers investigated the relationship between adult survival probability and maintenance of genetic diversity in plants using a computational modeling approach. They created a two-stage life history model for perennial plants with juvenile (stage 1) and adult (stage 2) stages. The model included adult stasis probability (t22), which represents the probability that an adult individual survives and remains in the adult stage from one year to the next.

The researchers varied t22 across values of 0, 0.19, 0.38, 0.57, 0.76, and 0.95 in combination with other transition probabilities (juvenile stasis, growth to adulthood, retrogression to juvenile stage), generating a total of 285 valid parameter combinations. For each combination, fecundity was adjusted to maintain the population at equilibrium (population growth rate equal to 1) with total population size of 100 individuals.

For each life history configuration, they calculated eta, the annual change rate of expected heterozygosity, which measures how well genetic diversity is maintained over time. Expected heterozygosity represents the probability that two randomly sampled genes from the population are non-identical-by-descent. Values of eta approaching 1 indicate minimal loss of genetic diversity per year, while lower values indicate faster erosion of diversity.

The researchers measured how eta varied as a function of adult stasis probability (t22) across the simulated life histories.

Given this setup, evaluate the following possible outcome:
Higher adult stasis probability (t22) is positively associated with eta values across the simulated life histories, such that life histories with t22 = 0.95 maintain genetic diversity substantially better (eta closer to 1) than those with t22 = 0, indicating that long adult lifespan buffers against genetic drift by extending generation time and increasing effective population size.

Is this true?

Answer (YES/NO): YES